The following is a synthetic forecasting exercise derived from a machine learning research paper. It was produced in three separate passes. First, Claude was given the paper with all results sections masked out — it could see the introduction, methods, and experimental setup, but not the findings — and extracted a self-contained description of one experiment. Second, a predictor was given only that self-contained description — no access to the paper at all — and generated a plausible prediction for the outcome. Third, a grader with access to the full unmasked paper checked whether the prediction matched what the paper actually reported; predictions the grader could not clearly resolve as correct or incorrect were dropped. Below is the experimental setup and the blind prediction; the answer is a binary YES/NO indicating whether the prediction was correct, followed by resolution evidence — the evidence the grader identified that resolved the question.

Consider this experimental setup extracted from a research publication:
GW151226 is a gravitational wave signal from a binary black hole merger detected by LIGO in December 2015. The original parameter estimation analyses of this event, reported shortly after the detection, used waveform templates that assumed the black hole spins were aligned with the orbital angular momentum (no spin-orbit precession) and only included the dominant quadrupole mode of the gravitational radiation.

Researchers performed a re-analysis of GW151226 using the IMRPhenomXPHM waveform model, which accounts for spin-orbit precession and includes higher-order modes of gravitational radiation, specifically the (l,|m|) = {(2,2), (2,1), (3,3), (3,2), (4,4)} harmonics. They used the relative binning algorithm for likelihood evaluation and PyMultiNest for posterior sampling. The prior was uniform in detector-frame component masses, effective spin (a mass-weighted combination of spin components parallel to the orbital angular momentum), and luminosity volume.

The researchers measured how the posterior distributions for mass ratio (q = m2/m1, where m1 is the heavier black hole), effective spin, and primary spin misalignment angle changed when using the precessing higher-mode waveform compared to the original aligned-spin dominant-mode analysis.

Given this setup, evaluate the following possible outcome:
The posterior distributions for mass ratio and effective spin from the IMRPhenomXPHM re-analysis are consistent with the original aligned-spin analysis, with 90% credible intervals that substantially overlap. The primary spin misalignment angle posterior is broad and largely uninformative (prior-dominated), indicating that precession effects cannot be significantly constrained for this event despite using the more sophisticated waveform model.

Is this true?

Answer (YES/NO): NO